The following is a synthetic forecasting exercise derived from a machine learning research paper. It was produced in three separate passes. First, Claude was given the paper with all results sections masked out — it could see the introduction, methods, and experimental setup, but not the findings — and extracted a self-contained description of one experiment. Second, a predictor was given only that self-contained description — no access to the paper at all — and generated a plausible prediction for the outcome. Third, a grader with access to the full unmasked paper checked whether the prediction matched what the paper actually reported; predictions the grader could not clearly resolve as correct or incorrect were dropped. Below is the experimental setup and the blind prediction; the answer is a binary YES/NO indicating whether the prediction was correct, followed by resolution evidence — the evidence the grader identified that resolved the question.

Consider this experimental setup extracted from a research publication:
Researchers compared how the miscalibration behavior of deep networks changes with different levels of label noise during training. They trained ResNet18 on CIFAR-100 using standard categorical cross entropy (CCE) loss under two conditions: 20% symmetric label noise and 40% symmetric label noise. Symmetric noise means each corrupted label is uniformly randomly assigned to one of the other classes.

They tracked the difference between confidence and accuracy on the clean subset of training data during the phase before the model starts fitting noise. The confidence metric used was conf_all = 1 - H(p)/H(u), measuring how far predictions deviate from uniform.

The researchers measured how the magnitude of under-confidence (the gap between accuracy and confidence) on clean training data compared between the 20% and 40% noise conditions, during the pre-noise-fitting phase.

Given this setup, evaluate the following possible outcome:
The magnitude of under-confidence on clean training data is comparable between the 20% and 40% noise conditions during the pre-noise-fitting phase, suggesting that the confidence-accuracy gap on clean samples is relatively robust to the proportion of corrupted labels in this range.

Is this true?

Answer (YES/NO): NO